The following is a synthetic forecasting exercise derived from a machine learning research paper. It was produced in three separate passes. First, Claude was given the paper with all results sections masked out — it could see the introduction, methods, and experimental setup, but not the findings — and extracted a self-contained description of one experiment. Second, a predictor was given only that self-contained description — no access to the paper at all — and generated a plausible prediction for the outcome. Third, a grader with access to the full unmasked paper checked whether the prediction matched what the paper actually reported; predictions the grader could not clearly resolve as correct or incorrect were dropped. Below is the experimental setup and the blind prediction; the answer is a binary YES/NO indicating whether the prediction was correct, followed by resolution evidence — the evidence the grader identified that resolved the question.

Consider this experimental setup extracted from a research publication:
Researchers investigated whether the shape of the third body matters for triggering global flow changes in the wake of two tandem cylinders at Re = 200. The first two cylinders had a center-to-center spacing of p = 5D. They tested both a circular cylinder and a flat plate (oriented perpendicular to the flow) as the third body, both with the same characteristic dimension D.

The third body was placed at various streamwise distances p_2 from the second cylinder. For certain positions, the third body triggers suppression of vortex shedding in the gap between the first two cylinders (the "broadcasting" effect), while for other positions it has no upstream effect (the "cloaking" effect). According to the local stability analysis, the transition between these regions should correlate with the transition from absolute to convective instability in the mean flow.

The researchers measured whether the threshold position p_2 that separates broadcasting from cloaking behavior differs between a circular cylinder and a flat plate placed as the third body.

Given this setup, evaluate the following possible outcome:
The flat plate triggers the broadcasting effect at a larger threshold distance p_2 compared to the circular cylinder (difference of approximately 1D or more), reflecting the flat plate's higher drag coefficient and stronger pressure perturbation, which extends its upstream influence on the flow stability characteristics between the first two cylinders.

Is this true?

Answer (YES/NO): NO